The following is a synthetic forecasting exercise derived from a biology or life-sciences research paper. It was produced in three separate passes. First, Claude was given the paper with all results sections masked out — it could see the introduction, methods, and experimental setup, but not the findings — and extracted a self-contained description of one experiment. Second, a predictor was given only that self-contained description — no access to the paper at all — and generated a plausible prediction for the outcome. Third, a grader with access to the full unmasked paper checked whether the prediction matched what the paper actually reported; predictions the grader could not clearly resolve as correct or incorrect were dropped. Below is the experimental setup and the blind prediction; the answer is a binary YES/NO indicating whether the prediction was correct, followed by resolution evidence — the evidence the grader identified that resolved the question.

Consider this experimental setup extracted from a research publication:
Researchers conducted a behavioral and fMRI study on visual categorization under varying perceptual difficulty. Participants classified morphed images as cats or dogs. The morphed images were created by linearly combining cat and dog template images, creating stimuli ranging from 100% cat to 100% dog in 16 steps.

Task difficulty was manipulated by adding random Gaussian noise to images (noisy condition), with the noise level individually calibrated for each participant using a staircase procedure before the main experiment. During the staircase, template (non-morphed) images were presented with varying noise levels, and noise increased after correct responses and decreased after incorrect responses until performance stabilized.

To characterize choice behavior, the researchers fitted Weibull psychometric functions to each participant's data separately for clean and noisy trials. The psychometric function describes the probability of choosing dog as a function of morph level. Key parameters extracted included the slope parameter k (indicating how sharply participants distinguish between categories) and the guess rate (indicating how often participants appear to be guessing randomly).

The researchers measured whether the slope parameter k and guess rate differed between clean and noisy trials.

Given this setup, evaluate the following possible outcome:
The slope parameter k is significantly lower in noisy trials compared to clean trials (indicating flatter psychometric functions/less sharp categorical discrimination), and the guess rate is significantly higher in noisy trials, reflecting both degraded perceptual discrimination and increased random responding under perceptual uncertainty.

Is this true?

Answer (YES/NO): YES